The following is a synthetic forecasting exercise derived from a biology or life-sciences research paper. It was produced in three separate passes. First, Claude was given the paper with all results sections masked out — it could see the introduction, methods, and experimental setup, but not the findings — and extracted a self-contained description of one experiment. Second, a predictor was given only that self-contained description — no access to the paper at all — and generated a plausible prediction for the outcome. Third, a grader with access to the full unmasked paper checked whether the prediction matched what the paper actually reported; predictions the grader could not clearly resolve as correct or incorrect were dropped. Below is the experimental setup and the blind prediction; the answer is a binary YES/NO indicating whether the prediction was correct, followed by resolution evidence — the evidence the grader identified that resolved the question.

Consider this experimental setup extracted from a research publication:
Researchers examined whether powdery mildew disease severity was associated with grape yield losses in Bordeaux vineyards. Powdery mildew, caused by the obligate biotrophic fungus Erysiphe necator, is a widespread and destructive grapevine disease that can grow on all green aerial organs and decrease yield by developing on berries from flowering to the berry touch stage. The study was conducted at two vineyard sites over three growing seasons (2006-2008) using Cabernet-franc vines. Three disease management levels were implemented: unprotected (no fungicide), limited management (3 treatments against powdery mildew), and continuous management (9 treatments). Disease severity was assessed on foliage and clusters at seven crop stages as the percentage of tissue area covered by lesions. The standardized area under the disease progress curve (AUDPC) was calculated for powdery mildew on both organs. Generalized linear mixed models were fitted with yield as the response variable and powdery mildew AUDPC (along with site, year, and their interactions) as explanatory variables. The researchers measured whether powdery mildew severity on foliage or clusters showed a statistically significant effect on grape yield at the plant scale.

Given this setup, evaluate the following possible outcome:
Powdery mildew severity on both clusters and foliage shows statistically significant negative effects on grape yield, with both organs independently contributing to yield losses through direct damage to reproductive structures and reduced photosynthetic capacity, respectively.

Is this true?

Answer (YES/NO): NO